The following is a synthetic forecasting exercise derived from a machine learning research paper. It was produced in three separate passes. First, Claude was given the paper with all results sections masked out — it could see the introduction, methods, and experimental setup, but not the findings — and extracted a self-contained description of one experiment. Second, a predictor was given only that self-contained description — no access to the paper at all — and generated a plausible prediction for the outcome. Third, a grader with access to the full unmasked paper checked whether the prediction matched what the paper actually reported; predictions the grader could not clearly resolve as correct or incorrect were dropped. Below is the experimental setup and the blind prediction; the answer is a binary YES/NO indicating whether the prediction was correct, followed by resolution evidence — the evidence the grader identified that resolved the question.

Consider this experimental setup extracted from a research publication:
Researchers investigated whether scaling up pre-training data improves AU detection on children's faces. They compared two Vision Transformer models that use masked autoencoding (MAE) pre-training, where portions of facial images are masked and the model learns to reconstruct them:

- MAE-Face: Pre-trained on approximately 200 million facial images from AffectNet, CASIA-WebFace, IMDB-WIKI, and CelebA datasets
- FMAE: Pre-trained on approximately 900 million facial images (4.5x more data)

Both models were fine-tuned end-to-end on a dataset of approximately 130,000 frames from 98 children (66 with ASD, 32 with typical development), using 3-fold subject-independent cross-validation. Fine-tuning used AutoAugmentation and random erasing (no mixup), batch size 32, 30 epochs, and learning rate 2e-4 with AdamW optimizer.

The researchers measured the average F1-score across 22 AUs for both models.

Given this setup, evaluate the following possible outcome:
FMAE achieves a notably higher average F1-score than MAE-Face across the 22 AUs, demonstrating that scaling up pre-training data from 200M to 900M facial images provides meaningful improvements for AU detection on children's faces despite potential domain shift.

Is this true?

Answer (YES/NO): NO